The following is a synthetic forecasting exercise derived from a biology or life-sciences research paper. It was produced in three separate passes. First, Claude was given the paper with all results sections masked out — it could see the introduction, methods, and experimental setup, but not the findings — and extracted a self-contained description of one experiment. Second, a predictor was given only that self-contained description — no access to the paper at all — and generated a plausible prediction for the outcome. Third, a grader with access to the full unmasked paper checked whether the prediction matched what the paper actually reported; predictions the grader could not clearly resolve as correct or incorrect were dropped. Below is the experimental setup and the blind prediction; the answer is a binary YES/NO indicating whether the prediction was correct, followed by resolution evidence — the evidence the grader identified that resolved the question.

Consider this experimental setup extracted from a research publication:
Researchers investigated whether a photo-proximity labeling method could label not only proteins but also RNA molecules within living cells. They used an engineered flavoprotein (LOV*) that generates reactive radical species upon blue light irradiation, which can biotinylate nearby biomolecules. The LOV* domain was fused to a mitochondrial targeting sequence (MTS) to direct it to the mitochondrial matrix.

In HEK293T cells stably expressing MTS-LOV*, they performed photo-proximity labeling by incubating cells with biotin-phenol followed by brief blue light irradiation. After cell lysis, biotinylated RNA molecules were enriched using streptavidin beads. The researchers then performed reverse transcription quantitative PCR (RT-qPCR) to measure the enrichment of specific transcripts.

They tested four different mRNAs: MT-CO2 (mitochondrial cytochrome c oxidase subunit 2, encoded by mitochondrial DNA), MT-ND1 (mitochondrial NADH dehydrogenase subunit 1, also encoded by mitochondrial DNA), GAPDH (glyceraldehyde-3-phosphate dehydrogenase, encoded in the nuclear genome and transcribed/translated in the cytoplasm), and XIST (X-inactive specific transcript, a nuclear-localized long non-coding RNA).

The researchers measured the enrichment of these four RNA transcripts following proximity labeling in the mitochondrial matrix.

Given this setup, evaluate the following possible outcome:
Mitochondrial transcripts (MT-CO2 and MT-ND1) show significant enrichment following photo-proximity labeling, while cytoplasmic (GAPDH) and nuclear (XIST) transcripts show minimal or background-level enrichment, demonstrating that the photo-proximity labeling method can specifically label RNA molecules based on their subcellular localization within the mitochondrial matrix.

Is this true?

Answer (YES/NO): YES